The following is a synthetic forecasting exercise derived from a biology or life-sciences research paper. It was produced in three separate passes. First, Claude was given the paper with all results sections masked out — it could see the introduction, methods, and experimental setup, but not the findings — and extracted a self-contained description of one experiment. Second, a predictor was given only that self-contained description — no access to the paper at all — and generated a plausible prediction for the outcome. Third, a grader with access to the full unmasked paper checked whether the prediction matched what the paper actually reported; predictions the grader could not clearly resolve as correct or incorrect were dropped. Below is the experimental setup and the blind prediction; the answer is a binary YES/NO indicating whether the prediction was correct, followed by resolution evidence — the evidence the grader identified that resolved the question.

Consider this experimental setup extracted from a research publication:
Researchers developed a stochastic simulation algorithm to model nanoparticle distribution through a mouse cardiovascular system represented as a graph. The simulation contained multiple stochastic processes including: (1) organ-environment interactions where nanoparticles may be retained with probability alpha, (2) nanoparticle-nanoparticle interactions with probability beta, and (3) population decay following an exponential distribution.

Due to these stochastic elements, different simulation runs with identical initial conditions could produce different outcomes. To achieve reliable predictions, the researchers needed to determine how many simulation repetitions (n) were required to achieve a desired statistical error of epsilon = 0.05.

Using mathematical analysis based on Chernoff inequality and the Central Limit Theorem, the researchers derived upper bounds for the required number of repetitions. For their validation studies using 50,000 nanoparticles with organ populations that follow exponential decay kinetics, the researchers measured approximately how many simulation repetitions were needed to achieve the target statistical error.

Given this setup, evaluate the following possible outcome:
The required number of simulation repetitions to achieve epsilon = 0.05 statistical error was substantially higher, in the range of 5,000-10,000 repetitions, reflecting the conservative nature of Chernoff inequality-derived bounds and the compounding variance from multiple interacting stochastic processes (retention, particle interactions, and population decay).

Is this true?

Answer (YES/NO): YES